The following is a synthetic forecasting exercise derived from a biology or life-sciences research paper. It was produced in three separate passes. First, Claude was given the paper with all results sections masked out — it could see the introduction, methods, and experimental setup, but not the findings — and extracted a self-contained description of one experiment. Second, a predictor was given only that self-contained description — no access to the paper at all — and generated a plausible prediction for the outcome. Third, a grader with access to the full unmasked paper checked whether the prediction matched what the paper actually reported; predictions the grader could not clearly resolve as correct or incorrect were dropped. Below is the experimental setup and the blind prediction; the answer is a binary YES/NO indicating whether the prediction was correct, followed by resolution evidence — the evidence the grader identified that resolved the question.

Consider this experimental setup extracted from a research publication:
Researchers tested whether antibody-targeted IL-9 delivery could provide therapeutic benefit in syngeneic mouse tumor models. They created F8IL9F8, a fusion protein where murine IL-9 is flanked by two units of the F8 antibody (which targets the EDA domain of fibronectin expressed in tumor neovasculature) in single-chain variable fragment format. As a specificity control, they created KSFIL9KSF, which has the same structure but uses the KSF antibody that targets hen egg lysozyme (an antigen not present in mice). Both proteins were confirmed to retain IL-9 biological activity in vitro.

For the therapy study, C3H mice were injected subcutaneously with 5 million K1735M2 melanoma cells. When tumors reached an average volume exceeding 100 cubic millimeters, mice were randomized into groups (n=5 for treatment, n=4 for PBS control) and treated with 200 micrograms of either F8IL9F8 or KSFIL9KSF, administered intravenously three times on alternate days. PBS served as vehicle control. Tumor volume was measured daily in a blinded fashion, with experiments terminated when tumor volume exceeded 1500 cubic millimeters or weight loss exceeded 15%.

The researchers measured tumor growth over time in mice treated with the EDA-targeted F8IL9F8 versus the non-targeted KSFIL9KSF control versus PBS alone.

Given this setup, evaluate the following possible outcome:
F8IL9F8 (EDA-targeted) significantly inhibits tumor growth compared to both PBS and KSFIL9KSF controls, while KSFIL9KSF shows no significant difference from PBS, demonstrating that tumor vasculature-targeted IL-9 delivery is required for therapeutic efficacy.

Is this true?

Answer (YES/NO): NO